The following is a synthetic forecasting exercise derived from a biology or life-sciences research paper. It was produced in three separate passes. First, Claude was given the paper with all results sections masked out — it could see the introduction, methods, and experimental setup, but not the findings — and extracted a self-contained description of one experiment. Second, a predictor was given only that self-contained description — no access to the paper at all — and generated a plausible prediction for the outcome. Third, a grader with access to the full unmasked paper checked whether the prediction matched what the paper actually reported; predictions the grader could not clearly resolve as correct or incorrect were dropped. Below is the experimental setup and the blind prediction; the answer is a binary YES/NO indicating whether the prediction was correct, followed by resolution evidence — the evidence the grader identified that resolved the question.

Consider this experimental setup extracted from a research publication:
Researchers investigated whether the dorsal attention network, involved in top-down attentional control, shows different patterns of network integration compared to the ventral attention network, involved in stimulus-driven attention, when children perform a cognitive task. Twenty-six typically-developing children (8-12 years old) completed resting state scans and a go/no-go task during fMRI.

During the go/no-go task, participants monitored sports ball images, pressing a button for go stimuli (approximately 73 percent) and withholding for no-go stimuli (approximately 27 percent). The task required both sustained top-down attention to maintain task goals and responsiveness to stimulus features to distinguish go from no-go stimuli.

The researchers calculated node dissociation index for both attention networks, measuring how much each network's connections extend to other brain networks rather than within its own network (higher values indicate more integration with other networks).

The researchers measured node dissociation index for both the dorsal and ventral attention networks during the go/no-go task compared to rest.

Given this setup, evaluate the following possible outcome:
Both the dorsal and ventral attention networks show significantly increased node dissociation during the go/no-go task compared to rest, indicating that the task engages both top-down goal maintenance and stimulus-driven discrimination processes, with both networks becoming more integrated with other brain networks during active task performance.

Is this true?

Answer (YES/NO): NO